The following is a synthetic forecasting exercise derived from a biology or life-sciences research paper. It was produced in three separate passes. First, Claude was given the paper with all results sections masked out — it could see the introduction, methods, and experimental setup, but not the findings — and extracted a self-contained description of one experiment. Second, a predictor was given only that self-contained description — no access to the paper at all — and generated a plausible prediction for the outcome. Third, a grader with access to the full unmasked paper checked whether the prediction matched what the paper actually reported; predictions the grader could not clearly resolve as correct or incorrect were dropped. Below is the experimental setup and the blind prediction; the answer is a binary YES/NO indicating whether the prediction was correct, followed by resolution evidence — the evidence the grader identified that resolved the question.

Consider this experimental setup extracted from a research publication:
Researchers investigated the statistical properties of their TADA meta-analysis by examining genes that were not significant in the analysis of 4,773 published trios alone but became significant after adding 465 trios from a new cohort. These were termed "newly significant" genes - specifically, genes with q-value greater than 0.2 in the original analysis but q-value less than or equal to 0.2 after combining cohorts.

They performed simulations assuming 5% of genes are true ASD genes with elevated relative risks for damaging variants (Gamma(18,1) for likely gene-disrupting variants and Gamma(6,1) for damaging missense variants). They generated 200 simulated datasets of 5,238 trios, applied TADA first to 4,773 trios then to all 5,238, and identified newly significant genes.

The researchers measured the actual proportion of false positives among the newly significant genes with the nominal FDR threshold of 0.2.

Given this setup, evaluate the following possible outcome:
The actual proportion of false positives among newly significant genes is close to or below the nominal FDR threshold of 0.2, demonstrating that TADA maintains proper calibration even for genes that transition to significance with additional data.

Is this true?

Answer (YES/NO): NO